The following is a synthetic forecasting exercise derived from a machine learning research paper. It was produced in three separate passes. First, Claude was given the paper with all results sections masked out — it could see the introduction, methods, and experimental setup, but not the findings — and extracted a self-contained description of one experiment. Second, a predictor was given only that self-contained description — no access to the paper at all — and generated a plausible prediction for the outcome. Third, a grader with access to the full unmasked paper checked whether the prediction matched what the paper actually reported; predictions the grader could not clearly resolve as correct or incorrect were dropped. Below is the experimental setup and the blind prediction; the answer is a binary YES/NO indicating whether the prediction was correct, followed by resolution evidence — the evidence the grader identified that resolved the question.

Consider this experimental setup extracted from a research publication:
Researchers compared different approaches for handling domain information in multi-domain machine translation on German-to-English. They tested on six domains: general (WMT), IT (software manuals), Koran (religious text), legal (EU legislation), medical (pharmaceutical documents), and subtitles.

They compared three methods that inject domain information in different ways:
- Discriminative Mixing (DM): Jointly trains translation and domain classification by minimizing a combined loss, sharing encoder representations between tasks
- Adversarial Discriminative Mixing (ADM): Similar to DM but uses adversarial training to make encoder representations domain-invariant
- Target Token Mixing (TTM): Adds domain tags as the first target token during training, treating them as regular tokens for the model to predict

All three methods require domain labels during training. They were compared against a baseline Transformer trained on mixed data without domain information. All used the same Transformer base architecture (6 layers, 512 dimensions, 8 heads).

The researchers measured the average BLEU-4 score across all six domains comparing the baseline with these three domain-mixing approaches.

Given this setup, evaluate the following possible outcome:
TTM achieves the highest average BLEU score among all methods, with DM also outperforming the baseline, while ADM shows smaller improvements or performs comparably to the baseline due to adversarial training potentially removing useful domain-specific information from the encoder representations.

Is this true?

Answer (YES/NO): NO